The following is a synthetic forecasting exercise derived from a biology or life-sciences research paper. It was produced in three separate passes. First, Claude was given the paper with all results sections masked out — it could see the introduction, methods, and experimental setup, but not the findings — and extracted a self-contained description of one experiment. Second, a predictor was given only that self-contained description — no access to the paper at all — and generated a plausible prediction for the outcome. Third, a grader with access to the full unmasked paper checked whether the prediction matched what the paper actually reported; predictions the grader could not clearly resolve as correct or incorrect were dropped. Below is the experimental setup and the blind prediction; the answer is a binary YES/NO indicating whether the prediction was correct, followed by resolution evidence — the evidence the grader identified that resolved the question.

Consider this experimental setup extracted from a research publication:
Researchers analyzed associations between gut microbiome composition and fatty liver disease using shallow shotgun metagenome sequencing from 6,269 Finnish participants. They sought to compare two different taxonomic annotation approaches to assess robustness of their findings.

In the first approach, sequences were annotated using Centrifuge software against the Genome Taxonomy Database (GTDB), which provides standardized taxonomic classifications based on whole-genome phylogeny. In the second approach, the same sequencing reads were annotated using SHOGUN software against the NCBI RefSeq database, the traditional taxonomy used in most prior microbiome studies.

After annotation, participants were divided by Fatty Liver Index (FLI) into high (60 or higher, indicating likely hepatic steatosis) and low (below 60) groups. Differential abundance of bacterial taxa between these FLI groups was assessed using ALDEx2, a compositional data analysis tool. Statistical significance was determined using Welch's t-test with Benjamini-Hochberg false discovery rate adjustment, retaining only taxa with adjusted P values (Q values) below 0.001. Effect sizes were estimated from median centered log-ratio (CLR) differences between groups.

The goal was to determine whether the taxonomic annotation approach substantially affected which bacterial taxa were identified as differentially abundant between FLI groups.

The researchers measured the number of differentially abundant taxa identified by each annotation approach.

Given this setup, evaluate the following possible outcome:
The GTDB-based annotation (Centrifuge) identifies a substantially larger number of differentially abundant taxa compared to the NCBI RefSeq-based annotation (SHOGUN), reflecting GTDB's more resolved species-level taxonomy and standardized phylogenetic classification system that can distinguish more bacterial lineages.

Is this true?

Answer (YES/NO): YES